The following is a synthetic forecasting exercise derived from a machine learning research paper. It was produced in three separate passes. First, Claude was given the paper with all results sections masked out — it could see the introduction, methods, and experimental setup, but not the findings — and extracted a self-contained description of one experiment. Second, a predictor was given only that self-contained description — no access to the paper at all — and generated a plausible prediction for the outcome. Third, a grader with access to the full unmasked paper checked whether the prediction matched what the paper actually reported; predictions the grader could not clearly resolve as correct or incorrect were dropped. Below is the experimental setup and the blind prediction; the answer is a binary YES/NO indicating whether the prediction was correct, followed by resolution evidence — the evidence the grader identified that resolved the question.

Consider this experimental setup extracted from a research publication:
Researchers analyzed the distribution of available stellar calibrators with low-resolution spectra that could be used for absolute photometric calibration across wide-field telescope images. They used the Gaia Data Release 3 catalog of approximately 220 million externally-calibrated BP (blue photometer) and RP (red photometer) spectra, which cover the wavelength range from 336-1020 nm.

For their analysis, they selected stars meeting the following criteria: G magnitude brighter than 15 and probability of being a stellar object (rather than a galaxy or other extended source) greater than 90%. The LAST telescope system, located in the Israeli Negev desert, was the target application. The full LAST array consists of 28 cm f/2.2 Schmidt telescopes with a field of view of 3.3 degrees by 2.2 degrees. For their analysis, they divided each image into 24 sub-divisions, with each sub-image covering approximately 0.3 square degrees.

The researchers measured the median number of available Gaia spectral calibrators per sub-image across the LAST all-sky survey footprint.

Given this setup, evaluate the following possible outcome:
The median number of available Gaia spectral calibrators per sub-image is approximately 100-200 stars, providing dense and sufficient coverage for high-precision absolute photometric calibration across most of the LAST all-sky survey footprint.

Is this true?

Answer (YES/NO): YES